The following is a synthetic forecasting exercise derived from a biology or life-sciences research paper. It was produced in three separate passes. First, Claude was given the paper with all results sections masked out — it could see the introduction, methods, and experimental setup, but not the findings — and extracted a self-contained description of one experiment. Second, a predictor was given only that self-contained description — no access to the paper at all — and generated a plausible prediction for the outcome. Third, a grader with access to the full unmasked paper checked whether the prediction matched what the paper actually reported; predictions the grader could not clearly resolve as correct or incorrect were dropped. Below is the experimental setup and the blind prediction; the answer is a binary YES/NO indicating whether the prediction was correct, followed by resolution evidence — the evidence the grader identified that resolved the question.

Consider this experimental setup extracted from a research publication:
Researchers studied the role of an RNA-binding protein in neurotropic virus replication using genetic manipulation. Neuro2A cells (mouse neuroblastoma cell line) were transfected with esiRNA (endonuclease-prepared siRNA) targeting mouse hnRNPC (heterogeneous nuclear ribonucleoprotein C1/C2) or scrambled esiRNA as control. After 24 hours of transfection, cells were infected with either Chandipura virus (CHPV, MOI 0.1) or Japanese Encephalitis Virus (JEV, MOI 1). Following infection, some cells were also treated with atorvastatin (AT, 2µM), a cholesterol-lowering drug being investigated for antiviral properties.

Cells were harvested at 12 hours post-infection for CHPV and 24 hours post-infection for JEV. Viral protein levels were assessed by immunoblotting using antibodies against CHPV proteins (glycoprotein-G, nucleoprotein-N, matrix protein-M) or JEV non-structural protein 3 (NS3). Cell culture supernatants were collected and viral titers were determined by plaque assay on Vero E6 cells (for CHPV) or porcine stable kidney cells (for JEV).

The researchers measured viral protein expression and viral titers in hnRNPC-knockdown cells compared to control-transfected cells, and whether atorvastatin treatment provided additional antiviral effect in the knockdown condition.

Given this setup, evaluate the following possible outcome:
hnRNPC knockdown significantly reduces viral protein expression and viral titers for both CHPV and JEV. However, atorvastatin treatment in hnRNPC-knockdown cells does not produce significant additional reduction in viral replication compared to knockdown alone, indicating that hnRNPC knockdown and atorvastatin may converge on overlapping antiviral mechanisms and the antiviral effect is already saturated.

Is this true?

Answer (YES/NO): NO